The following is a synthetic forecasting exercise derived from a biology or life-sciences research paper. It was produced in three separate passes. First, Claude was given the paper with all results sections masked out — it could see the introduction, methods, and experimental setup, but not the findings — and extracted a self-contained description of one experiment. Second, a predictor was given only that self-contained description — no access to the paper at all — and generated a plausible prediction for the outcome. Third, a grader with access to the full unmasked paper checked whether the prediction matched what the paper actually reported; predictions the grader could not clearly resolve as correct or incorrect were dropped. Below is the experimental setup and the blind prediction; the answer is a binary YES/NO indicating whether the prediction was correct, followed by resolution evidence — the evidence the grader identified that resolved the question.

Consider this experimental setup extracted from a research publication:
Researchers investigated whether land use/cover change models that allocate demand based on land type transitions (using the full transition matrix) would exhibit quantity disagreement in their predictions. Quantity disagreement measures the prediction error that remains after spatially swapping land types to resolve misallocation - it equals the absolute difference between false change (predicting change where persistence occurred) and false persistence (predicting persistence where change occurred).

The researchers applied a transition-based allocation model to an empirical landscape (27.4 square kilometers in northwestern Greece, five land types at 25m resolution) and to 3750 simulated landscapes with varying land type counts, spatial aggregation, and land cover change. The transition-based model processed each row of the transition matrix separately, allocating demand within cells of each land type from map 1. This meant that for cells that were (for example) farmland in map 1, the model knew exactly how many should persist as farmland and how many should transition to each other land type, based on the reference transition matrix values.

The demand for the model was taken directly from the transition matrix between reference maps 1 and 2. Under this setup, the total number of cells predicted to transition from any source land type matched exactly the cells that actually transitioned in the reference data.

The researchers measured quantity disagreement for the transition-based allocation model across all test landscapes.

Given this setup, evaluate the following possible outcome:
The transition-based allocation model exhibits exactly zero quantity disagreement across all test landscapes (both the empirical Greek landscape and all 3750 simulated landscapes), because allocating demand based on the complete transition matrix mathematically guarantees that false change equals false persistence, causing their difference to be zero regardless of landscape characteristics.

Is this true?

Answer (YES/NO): YES